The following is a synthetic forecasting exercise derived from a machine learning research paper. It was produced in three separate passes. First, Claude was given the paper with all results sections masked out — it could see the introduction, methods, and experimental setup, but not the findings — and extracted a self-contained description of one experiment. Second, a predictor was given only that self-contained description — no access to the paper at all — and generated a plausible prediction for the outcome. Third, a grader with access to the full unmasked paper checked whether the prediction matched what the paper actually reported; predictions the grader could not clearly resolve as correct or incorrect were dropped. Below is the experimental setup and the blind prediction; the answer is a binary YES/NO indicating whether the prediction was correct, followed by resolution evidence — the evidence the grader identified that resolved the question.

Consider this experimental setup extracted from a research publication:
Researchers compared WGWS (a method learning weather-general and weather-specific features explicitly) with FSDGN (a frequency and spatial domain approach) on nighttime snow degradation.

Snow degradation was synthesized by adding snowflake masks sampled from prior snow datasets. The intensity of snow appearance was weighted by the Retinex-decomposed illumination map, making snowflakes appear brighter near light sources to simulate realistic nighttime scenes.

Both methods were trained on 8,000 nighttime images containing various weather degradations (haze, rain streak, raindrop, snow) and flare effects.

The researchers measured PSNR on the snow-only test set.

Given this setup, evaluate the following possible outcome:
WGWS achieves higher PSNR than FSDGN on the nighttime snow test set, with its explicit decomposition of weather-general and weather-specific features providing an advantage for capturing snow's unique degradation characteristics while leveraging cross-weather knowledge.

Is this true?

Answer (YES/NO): YES